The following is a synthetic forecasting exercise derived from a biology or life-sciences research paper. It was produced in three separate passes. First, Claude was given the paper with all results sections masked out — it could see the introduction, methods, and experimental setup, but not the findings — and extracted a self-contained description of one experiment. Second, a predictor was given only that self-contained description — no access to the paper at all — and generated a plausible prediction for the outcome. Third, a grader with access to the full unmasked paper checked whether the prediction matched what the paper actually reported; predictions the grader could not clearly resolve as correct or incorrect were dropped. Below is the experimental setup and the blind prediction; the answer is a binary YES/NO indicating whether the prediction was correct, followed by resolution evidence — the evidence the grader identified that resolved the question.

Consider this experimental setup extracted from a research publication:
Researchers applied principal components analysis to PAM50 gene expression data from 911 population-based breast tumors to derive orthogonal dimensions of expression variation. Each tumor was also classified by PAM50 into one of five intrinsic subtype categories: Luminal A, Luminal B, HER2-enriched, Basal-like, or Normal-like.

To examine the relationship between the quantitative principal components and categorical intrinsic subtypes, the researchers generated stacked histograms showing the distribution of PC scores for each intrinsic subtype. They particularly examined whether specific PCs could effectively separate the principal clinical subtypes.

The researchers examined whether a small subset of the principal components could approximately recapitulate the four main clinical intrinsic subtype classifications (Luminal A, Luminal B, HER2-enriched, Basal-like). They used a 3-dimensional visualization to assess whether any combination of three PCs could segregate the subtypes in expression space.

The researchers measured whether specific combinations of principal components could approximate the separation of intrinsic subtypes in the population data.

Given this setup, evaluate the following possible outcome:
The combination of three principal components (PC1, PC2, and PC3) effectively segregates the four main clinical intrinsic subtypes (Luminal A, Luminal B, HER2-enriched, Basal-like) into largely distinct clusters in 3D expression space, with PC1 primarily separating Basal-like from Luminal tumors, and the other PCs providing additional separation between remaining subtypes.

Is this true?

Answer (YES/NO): NO